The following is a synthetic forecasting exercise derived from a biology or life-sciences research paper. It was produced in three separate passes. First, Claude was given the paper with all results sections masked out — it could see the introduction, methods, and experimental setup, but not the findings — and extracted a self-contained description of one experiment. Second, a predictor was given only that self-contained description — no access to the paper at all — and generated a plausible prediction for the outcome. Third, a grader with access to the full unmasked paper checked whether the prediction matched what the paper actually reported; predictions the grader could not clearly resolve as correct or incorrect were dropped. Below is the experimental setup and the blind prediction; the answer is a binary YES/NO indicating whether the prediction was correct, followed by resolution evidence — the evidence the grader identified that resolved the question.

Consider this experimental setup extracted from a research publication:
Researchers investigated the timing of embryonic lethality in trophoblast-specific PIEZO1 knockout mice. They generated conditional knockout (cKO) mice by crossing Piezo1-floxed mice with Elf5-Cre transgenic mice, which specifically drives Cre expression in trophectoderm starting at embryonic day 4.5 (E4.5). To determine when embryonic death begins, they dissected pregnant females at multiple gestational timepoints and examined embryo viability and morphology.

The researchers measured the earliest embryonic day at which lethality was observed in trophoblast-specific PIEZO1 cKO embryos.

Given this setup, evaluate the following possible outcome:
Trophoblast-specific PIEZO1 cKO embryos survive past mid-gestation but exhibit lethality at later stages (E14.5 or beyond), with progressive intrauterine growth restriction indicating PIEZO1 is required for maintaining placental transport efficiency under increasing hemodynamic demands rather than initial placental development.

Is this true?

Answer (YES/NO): NO